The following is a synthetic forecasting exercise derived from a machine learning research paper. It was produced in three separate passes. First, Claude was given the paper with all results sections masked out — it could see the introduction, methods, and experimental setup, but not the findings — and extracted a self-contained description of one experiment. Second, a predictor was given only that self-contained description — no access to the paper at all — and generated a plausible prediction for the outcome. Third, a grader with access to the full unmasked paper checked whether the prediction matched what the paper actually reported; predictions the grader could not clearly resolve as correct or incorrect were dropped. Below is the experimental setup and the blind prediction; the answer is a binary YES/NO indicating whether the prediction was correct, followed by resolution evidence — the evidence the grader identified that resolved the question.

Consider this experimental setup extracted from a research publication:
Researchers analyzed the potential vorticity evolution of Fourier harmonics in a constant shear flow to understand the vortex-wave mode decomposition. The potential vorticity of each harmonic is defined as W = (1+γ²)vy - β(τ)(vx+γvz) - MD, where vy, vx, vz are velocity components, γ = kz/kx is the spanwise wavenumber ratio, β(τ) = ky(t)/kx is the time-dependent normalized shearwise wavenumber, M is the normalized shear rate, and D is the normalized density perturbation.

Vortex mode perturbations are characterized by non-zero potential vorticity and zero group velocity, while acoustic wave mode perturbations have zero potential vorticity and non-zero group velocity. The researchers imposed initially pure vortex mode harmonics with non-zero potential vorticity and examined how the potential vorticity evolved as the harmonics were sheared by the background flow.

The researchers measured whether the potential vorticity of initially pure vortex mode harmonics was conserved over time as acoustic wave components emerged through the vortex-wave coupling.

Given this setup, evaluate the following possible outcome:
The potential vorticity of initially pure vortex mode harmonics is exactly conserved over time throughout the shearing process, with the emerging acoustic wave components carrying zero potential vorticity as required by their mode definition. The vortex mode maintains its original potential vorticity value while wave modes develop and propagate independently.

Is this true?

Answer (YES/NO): YES